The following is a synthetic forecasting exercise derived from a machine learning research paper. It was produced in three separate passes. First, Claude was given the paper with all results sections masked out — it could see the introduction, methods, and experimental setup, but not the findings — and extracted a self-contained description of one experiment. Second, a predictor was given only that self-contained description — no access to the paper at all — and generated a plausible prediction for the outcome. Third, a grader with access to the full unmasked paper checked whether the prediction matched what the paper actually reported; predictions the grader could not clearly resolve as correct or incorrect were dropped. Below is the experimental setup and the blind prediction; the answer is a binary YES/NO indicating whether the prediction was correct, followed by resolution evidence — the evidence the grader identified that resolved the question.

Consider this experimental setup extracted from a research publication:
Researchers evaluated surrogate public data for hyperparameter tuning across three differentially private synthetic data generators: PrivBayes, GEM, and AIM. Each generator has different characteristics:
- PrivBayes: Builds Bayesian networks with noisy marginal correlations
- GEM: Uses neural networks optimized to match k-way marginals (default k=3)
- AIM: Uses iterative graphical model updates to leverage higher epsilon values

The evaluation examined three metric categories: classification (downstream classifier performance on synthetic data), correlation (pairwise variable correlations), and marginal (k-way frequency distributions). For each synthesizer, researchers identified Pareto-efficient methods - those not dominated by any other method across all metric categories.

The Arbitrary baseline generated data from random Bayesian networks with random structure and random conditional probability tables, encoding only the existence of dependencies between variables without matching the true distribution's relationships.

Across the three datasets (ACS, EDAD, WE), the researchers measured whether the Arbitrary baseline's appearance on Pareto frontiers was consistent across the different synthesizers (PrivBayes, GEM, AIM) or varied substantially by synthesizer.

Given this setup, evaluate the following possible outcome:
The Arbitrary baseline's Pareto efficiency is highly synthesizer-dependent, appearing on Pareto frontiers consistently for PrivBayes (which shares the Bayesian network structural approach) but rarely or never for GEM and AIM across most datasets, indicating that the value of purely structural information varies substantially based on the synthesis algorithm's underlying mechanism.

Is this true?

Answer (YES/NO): NO